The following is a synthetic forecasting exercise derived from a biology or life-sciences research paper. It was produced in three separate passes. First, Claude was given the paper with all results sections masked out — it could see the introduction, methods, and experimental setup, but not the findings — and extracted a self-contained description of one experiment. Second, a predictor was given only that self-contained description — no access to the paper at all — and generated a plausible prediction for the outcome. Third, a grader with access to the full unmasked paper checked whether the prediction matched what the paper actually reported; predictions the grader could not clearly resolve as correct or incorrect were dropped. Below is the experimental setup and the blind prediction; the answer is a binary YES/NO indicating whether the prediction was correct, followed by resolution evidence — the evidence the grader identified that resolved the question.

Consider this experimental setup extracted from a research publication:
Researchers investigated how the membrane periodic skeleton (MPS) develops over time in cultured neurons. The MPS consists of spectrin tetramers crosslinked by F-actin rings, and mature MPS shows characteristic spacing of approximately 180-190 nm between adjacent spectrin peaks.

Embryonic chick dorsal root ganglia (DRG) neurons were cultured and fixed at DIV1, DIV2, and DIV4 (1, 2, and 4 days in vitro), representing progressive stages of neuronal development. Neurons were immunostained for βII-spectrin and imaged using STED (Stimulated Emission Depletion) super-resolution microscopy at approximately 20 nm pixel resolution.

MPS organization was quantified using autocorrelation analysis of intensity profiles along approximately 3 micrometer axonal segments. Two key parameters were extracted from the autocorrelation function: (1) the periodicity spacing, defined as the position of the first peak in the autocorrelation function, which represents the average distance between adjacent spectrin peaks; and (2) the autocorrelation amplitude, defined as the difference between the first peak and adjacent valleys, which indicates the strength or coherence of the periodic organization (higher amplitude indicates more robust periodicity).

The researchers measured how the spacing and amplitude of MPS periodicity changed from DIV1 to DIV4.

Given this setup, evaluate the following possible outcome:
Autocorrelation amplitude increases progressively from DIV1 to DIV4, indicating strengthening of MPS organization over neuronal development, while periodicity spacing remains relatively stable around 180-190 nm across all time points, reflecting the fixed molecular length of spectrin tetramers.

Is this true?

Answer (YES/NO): NO